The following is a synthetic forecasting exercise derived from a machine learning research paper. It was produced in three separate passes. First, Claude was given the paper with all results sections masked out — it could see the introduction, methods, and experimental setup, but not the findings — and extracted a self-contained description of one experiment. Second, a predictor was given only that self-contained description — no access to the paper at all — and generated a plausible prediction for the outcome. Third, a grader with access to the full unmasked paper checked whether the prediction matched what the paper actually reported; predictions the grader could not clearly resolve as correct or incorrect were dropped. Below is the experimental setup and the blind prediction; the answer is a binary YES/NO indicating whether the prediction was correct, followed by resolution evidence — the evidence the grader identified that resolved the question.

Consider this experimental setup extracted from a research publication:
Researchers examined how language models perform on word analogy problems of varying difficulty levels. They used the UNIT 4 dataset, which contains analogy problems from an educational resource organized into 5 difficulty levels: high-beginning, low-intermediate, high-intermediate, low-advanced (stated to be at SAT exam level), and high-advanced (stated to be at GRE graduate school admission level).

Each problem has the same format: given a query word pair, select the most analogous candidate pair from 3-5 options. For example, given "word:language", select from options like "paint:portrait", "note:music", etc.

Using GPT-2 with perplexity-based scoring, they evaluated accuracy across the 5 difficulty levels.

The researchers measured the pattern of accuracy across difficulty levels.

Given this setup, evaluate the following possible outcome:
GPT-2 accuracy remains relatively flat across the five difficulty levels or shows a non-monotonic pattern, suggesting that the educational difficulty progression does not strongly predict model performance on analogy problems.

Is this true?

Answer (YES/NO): NO